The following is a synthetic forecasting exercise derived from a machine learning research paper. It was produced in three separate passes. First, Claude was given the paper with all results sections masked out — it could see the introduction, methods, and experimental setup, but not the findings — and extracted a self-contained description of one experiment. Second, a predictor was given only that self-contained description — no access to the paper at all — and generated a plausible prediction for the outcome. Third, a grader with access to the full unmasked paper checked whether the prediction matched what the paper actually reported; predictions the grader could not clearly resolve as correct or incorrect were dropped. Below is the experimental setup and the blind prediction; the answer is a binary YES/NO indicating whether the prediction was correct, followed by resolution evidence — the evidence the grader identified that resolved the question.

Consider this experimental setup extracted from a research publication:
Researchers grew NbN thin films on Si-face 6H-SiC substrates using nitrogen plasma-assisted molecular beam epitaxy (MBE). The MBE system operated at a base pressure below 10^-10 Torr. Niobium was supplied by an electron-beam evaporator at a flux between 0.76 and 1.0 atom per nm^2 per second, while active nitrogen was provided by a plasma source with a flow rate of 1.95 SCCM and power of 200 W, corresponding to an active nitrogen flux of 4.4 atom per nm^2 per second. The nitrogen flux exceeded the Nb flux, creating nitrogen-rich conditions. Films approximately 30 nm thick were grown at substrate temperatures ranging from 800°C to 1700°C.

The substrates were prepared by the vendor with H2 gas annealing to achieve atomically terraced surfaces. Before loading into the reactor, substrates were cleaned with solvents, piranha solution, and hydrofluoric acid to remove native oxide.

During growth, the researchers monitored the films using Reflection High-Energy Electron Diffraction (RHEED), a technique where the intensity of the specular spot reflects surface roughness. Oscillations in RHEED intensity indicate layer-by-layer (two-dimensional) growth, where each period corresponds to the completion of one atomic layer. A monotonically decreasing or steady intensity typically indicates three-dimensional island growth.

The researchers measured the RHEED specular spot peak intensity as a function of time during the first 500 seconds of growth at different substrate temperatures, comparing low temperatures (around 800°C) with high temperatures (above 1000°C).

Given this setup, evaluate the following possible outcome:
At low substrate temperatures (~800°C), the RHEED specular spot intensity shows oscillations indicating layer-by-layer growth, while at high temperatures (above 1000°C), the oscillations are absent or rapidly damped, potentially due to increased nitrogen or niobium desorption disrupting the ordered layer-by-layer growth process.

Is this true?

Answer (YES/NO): NO